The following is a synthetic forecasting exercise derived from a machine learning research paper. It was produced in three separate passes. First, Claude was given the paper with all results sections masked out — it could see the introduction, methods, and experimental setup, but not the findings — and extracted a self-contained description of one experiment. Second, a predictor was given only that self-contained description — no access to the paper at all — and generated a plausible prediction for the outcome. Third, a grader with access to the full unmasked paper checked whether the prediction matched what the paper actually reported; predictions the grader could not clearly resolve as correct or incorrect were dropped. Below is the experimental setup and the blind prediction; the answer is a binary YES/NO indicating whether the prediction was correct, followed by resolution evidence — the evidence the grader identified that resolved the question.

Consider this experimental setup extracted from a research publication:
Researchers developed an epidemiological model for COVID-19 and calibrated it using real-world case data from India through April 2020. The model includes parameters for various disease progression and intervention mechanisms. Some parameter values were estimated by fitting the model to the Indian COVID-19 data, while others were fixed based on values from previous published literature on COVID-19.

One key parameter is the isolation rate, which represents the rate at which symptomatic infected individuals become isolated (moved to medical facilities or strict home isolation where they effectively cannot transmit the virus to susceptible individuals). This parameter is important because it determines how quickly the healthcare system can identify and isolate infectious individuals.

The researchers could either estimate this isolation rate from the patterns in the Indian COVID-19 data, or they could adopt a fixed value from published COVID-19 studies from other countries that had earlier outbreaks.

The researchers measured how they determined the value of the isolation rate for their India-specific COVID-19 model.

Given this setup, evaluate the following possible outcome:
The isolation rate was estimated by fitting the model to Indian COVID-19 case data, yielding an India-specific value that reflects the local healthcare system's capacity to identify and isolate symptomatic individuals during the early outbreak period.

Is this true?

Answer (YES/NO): NO